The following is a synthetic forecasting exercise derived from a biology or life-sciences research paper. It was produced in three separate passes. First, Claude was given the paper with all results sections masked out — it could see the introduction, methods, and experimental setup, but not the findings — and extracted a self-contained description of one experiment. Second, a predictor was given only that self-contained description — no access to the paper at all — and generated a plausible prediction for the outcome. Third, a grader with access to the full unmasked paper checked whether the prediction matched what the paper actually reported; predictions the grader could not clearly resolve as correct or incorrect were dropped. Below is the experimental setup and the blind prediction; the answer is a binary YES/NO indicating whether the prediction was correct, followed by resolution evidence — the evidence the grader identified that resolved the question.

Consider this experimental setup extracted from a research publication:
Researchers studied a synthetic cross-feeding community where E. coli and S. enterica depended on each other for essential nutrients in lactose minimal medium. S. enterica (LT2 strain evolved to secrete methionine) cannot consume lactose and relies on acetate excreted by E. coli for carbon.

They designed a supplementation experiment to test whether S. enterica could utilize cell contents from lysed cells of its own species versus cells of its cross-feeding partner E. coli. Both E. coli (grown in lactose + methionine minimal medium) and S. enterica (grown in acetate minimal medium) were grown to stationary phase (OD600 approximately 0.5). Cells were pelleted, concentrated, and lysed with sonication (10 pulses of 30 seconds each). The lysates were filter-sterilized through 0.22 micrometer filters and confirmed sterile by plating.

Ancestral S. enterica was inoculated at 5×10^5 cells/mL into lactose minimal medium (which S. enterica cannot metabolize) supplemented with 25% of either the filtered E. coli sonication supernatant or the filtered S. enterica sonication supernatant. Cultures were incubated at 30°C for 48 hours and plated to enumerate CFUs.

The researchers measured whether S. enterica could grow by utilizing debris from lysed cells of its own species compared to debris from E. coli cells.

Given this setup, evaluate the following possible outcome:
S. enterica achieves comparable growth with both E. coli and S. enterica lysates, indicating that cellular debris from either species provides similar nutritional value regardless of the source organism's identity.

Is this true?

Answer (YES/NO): NO